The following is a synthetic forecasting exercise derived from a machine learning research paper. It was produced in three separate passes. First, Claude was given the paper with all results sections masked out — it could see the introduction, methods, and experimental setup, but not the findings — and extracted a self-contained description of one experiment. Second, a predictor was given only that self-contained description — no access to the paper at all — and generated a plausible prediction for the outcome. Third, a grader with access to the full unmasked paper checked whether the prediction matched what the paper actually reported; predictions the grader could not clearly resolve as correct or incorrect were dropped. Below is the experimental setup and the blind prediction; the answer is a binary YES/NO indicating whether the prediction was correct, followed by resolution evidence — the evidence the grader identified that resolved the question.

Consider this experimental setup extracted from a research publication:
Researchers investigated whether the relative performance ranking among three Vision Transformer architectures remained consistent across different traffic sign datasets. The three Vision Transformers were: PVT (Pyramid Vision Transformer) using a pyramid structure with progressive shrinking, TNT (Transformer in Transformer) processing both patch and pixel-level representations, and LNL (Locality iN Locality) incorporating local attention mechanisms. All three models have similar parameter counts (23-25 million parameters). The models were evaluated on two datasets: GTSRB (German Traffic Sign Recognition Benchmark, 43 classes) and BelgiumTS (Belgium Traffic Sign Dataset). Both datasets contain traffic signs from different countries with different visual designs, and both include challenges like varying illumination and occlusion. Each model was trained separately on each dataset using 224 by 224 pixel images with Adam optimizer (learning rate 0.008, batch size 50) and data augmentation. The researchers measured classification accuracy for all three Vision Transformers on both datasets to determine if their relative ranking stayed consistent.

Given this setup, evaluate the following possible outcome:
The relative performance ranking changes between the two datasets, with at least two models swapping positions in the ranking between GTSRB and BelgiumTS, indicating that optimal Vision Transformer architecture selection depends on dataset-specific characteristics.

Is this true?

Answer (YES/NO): NO